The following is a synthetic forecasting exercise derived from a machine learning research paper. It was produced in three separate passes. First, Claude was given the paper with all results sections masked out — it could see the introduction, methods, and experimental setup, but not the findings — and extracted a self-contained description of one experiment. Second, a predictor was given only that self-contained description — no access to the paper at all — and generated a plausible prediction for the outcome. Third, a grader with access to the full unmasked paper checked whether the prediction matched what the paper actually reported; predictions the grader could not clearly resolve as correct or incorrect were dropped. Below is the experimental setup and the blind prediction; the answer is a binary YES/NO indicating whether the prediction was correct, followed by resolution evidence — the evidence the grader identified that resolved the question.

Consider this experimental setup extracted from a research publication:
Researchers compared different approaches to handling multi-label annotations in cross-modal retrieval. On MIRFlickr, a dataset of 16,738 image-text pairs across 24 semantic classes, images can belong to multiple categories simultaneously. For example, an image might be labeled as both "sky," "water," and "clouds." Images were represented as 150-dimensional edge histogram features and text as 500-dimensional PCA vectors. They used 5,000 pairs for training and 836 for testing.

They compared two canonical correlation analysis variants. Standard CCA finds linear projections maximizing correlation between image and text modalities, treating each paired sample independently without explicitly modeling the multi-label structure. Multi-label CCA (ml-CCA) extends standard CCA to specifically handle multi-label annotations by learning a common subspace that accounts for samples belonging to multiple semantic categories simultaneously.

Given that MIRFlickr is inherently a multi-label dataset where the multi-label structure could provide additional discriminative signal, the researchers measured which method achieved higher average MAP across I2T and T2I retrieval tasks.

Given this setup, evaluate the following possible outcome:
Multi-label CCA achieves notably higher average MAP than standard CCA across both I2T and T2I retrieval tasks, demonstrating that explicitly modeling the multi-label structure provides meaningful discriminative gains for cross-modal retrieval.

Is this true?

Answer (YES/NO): NO